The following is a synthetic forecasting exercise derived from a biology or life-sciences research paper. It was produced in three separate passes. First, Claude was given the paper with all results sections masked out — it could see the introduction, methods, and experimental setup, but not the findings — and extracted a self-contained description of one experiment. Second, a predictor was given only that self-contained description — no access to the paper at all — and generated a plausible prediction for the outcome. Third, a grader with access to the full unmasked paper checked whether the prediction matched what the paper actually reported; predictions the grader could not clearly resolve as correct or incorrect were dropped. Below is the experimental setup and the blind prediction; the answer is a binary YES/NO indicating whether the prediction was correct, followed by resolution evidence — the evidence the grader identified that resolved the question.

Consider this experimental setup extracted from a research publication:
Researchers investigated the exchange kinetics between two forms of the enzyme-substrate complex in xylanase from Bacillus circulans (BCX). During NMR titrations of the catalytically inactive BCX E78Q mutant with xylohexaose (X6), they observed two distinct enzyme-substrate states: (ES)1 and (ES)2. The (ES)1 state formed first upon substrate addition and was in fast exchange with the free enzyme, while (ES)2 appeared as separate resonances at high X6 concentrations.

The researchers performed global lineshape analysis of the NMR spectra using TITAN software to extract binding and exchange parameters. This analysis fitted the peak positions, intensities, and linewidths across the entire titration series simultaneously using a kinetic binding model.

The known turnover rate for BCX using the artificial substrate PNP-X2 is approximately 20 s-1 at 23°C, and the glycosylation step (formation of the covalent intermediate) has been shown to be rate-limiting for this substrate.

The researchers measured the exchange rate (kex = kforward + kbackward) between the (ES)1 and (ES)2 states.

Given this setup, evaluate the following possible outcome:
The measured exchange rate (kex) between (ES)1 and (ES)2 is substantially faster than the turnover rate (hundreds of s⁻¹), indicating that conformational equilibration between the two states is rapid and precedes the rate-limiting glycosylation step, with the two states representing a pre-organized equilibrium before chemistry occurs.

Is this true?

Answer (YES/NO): NO